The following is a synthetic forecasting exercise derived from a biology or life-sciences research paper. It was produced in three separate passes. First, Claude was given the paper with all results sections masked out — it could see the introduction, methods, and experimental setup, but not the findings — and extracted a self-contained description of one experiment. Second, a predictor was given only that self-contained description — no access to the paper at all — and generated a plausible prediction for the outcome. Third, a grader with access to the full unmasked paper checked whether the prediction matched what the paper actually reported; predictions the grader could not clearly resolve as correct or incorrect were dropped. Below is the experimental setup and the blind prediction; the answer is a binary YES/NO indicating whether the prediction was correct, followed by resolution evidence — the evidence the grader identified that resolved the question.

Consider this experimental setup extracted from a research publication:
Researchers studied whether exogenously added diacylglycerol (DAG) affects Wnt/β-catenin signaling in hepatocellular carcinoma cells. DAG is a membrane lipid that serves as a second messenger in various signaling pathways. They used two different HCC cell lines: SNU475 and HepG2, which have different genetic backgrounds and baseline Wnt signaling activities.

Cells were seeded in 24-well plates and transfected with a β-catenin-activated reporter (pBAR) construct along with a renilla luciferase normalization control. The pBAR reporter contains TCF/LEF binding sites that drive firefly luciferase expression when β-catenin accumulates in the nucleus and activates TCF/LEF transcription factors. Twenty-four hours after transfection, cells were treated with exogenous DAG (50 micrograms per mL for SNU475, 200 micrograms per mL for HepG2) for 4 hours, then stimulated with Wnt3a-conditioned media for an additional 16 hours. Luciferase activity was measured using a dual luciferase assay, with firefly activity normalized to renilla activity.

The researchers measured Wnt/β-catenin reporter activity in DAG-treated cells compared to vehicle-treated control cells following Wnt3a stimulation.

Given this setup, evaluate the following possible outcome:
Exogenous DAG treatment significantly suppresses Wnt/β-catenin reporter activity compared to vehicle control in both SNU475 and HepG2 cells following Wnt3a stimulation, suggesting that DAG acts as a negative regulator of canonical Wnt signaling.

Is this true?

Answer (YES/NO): NO